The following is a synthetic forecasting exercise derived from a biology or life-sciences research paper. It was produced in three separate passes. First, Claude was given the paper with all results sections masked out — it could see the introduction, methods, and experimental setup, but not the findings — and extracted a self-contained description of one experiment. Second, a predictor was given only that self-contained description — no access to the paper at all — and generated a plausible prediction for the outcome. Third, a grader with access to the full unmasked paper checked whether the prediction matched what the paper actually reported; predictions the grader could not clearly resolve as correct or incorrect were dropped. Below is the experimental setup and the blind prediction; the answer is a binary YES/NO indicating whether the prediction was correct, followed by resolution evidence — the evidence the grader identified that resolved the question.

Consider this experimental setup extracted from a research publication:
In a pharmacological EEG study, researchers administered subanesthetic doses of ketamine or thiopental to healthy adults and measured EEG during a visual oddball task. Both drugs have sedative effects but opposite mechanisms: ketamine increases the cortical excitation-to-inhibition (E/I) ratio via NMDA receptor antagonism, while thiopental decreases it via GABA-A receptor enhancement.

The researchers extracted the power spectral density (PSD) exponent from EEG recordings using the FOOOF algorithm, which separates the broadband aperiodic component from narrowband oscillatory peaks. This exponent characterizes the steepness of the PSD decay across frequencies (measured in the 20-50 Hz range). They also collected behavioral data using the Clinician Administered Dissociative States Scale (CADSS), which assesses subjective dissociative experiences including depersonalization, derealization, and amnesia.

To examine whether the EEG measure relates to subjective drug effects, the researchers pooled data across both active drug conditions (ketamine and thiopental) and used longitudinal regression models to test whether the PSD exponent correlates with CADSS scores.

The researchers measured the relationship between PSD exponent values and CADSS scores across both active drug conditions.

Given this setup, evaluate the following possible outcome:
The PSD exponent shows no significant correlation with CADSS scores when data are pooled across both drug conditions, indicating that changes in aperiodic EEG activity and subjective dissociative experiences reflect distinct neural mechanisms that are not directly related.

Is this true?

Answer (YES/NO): NO